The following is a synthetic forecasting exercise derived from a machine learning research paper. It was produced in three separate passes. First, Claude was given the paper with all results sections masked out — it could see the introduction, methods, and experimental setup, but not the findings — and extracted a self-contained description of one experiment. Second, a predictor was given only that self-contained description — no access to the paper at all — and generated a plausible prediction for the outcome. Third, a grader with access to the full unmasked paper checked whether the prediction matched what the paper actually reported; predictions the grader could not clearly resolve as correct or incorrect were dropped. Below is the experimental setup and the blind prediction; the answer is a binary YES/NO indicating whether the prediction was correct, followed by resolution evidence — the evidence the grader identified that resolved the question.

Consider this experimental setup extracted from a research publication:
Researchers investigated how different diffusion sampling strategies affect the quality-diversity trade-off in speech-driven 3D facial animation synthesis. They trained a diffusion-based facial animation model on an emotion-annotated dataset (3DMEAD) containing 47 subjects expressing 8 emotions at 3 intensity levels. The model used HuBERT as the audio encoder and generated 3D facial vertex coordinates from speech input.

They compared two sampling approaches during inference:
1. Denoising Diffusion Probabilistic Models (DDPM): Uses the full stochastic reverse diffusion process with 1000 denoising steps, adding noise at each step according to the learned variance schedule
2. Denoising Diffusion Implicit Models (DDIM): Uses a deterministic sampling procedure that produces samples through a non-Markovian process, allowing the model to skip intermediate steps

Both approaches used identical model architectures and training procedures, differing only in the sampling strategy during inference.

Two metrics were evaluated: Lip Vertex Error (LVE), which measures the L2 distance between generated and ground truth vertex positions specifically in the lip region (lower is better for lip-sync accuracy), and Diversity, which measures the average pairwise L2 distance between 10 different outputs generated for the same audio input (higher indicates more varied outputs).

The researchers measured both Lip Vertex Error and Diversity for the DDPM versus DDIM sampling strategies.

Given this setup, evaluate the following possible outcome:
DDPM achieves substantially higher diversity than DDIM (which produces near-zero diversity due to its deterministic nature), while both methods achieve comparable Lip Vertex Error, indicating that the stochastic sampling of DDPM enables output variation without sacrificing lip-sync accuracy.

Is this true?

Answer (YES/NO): NO